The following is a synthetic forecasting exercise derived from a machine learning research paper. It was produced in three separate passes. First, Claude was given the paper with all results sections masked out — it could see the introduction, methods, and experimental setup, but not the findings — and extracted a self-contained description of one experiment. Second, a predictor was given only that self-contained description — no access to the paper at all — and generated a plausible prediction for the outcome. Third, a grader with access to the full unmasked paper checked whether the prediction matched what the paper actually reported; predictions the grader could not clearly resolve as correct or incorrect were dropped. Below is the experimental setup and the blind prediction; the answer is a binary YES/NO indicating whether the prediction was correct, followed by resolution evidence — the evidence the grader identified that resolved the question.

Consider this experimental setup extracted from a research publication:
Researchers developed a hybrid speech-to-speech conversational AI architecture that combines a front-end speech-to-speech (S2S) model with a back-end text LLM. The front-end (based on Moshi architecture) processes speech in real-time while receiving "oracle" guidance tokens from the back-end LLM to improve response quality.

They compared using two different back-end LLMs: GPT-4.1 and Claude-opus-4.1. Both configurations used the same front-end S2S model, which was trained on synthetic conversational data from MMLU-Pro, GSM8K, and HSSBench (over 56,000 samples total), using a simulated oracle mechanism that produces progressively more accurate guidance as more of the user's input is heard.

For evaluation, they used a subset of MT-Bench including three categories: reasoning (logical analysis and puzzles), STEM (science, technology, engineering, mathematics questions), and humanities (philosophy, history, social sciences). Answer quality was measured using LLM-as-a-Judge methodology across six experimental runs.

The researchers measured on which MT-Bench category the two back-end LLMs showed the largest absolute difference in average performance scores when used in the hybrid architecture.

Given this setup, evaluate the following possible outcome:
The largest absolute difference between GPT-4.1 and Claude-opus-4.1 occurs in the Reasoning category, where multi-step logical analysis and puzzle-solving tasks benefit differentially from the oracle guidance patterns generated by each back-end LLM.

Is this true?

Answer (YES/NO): NO